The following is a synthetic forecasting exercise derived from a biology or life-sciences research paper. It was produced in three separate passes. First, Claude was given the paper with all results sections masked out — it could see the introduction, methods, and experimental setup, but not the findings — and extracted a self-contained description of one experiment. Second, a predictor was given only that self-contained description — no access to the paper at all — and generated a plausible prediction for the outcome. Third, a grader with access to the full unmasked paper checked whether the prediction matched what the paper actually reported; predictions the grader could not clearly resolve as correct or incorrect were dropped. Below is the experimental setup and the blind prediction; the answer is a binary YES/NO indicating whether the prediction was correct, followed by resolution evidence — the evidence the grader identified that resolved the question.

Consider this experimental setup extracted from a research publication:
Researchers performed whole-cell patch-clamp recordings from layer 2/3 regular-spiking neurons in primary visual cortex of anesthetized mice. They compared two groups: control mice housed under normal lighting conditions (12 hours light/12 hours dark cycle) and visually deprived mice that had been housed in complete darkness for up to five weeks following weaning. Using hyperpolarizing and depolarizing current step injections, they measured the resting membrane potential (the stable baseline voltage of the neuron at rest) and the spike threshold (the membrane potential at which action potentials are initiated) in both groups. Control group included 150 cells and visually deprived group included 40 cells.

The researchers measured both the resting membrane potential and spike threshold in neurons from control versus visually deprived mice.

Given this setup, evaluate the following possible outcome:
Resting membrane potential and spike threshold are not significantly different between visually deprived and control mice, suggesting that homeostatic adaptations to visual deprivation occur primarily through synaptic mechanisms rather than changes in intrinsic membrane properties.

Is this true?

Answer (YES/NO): NO